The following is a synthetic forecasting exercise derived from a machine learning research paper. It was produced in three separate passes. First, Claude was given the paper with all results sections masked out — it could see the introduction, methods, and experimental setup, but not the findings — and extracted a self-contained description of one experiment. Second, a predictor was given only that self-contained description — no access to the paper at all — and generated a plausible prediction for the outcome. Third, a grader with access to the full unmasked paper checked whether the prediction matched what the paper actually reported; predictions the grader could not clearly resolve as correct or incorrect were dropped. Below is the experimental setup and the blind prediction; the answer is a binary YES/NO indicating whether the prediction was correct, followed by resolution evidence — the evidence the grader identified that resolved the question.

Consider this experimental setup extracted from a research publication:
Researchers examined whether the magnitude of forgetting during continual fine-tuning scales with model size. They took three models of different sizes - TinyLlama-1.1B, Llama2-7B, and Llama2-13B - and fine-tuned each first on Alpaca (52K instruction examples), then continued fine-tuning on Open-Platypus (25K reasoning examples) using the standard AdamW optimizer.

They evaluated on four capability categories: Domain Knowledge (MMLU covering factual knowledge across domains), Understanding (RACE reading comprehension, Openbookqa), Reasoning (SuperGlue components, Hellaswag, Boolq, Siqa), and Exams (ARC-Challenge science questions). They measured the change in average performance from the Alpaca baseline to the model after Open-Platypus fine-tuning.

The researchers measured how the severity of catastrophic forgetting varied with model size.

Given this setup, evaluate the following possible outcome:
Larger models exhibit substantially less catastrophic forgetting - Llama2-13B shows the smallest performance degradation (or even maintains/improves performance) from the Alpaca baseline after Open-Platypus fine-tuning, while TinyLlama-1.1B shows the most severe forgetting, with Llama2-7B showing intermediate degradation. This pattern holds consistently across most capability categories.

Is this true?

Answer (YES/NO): NO